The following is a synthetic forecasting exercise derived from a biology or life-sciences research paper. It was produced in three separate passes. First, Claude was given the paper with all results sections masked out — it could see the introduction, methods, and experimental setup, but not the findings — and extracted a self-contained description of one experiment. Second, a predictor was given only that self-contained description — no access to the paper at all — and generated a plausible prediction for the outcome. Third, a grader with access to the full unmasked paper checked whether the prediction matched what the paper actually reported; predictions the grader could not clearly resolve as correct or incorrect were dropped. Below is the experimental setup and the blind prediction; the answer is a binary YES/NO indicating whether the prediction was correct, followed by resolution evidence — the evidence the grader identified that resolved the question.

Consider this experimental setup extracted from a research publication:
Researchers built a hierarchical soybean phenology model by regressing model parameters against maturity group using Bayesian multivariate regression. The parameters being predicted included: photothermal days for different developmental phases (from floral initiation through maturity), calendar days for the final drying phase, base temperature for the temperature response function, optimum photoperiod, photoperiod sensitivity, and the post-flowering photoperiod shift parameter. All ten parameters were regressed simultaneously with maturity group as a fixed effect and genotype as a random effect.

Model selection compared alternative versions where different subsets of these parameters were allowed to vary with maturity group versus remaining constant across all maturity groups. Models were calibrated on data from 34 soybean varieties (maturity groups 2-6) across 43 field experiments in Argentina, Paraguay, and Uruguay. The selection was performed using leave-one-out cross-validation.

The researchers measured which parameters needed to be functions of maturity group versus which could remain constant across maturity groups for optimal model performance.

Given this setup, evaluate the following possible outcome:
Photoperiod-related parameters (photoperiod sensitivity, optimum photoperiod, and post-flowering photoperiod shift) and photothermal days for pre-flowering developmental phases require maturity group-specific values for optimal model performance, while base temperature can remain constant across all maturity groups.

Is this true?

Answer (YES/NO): NO